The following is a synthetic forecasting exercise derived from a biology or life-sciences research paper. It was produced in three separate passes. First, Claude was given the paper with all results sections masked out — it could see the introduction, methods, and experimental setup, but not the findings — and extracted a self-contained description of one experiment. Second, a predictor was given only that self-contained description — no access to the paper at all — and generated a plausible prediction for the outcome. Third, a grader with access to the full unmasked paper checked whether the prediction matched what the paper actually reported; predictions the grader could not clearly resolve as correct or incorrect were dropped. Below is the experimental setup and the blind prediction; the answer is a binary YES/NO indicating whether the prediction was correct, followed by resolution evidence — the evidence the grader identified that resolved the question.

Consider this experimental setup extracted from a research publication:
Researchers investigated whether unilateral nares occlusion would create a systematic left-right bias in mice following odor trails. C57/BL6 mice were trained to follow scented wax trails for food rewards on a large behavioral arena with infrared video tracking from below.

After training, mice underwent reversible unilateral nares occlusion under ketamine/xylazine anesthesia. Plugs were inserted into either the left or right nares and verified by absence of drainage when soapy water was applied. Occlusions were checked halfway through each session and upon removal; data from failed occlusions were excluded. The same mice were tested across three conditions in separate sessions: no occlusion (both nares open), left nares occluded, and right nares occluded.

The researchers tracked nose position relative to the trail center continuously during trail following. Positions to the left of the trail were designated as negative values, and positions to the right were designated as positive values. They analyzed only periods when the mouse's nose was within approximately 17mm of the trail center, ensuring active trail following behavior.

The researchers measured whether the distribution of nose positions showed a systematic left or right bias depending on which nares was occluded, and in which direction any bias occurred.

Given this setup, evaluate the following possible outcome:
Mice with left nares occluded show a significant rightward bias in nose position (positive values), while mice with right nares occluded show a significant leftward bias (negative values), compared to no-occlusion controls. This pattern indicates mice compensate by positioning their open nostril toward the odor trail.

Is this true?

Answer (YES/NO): NO